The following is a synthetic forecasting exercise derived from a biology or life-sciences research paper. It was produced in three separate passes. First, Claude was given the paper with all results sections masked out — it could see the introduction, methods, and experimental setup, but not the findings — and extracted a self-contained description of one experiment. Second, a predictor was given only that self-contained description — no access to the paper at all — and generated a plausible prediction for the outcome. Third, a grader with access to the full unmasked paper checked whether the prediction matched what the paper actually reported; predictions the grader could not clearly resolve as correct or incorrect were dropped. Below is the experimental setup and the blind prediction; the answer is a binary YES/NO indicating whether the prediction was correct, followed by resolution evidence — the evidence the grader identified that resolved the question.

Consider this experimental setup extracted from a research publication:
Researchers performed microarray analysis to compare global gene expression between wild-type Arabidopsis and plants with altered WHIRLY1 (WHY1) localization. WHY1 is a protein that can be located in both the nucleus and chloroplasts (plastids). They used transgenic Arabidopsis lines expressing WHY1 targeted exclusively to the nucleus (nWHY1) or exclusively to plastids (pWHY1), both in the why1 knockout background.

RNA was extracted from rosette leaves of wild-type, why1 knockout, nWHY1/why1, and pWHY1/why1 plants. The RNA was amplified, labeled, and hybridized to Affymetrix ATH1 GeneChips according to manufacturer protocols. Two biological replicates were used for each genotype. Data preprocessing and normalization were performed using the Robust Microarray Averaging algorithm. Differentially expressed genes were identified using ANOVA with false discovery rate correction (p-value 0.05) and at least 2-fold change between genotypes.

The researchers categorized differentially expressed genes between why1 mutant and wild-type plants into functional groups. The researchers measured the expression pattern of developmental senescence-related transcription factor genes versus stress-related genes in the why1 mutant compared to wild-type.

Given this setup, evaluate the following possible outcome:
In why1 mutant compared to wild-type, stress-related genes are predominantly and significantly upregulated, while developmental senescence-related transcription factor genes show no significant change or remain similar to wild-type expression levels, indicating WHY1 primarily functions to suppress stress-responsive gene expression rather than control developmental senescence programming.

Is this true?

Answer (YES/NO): NO